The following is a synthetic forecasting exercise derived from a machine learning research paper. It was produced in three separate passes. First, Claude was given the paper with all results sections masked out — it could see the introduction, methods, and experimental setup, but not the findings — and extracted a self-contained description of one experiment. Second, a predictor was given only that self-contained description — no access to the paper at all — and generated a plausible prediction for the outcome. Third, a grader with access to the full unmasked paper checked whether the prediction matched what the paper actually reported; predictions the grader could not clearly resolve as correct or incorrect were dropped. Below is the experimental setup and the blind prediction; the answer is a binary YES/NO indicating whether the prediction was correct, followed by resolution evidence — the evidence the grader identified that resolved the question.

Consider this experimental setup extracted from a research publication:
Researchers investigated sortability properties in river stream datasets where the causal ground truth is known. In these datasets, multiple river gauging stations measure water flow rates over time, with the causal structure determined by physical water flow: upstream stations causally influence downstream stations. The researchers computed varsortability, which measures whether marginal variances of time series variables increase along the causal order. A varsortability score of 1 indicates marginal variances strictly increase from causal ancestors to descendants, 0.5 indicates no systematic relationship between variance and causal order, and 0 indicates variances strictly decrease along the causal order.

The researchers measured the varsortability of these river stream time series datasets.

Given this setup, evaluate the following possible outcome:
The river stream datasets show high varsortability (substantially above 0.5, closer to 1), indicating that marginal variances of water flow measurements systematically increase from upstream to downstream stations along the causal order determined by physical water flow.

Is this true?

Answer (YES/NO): NO